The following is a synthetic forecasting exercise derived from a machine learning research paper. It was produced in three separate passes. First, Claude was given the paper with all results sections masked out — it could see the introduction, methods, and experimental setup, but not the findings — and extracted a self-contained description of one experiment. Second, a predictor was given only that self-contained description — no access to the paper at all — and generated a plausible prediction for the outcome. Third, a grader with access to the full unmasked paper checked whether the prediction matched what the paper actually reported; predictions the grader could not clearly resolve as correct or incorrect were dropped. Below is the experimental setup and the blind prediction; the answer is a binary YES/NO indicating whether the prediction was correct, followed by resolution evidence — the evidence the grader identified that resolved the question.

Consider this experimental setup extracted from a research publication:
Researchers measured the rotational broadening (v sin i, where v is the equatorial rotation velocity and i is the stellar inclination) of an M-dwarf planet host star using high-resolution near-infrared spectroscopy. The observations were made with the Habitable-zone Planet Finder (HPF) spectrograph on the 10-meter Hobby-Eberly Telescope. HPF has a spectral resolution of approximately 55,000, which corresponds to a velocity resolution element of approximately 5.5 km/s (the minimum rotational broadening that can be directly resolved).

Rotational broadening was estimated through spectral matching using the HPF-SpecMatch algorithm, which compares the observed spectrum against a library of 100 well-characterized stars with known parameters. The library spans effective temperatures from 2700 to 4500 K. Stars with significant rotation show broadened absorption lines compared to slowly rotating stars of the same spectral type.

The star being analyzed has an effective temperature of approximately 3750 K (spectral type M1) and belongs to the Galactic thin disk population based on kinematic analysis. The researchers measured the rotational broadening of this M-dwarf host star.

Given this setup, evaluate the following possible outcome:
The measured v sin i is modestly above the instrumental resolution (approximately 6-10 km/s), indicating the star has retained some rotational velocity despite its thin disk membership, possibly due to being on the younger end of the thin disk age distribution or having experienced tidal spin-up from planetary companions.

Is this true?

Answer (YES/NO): NO